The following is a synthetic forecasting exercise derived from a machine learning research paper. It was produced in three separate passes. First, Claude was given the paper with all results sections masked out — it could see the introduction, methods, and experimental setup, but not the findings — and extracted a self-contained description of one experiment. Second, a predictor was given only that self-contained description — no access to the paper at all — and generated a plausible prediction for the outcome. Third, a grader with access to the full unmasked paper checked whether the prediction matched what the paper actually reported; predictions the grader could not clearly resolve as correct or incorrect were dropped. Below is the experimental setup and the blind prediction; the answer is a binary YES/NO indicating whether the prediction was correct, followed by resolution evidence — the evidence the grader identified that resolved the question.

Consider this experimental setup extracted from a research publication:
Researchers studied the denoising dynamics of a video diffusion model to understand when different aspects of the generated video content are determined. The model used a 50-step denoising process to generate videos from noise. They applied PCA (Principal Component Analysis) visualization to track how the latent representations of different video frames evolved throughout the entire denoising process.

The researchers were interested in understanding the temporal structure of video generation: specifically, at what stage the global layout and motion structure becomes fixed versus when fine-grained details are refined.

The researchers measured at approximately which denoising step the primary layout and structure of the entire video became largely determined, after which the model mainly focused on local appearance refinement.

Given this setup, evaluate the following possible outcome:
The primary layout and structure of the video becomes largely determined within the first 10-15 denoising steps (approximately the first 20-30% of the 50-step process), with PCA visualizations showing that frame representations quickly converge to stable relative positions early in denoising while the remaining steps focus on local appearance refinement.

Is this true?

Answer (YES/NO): NO